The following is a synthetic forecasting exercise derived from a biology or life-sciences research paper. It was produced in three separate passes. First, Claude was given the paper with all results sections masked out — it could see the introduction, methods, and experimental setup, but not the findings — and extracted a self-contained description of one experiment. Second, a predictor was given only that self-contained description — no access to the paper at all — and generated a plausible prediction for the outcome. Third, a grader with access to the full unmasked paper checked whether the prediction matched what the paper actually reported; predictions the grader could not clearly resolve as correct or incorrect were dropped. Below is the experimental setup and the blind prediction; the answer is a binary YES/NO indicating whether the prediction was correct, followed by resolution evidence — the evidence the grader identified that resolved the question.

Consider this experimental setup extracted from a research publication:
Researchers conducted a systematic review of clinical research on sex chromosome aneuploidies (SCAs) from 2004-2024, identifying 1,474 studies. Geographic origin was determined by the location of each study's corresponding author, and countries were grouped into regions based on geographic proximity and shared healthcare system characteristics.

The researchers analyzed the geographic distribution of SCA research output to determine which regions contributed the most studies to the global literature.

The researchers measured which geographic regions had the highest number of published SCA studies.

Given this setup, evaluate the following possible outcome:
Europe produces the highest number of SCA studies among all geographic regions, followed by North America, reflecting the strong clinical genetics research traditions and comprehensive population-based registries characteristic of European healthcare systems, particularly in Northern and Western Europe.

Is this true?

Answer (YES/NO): YES